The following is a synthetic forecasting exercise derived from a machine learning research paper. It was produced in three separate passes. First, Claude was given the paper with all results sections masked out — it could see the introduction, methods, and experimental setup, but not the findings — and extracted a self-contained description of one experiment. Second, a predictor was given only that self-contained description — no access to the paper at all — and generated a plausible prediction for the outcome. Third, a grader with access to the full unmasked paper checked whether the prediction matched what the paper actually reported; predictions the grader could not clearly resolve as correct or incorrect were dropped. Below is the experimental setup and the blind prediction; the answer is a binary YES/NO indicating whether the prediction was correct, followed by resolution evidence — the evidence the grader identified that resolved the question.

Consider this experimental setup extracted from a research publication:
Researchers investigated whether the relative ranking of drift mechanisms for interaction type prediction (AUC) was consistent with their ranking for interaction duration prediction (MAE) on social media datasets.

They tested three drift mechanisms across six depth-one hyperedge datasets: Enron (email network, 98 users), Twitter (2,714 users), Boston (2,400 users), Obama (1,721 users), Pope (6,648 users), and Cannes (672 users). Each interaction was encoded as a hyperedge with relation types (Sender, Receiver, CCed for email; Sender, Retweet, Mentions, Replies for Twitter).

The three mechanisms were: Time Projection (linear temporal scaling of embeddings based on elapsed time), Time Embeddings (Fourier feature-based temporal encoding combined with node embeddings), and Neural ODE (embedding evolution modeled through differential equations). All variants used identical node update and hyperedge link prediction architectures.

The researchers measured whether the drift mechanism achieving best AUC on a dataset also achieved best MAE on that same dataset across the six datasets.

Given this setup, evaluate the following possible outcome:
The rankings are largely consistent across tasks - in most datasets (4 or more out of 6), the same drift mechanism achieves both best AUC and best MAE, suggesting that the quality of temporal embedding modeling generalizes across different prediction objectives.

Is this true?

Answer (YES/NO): NO